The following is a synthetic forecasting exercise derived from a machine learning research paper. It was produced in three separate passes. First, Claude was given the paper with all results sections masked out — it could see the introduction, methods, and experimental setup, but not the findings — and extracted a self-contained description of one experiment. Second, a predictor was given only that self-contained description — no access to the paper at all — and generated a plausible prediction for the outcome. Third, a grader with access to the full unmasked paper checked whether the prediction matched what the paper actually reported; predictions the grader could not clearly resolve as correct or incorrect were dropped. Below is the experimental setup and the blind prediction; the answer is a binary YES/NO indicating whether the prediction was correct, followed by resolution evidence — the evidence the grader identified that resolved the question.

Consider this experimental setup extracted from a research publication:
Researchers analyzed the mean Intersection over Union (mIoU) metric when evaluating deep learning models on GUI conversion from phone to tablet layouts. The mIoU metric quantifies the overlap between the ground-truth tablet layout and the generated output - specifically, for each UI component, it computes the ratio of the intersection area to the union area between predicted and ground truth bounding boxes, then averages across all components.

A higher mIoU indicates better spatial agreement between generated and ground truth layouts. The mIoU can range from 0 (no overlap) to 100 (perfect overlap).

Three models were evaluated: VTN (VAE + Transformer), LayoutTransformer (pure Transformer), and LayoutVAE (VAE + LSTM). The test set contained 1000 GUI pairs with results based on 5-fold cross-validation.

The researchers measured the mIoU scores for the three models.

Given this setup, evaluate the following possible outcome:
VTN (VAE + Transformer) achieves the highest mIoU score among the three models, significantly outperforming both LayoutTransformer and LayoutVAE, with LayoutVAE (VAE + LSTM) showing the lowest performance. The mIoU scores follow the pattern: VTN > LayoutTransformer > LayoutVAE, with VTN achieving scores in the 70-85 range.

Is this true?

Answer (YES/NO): NO